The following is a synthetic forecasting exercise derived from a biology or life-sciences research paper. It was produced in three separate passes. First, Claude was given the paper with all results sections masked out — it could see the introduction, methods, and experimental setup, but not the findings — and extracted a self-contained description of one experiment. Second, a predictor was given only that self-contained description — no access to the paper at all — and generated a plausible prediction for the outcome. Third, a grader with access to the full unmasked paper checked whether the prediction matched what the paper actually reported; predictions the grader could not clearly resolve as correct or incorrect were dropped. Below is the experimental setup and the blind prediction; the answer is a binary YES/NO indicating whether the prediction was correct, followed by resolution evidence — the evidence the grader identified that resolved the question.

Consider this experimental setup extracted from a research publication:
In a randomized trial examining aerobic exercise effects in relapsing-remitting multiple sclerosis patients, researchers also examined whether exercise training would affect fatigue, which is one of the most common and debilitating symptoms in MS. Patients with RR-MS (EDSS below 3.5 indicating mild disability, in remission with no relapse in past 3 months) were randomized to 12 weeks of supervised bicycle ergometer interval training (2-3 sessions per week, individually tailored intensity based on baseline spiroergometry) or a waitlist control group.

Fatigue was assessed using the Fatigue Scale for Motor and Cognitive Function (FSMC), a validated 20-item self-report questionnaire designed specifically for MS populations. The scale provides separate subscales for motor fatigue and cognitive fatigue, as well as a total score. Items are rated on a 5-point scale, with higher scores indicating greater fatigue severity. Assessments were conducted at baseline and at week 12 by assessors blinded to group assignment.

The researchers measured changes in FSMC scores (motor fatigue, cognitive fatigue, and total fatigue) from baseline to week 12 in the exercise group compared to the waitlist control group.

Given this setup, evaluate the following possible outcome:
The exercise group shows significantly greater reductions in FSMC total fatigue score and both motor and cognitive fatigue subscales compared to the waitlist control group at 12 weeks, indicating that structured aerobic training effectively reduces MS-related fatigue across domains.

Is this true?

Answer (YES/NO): NO